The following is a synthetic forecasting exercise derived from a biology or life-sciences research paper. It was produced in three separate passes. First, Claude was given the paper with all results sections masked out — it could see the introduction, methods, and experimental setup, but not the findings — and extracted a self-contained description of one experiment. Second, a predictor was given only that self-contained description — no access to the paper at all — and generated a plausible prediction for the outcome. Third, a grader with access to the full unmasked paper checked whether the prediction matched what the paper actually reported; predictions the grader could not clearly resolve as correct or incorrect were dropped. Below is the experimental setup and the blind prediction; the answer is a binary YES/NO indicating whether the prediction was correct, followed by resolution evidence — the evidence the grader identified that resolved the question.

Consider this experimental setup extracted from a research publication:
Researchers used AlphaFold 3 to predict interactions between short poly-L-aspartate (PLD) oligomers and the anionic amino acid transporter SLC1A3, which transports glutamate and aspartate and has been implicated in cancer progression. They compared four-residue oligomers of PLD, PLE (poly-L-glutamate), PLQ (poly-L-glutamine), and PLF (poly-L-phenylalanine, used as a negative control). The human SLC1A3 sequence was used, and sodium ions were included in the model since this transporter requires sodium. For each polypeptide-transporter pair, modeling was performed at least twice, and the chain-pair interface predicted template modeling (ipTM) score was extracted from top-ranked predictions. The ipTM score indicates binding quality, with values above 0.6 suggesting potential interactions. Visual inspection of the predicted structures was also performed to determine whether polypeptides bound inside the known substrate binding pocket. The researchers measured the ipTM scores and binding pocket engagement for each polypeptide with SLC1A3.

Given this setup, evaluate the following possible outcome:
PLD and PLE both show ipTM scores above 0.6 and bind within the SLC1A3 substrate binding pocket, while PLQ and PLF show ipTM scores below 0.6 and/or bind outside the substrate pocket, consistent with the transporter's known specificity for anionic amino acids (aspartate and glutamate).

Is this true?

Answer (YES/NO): NO